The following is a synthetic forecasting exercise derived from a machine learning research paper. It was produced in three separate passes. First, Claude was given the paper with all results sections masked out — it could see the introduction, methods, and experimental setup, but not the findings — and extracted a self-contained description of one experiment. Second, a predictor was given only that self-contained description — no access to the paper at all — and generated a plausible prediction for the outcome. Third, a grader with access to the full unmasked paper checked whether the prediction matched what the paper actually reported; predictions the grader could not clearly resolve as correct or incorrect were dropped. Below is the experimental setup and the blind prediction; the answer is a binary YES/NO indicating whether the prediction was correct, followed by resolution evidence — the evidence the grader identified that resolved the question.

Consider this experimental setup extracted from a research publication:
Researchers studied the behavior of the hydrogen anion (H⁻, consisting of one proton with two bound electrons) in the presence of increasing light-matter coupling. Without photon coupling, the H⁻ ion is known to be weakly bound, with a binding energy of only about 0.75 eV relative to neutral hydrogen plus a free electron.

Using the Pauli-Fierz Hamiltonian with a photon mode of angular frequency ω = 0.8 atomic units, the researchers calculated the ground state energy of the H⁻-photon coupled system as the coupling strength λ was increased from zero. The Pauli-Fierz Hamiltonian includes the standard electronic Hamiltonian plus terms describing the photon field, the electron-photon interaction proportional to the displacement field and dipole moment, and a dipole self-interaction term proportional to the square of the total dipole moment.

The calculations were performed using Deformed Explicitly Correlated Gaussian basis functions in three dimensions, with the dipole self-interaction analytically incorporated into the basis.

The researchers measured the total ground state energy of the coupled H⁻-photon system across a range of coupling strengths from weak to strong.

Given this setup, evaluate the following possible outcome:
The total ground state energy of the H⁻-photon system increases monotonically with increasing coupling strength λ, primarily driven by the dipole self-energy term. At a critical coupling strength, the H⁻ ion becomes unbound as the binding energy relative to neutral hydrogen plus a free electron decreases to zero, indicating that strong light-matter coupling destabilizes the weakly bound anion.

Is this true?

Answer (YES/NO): YES